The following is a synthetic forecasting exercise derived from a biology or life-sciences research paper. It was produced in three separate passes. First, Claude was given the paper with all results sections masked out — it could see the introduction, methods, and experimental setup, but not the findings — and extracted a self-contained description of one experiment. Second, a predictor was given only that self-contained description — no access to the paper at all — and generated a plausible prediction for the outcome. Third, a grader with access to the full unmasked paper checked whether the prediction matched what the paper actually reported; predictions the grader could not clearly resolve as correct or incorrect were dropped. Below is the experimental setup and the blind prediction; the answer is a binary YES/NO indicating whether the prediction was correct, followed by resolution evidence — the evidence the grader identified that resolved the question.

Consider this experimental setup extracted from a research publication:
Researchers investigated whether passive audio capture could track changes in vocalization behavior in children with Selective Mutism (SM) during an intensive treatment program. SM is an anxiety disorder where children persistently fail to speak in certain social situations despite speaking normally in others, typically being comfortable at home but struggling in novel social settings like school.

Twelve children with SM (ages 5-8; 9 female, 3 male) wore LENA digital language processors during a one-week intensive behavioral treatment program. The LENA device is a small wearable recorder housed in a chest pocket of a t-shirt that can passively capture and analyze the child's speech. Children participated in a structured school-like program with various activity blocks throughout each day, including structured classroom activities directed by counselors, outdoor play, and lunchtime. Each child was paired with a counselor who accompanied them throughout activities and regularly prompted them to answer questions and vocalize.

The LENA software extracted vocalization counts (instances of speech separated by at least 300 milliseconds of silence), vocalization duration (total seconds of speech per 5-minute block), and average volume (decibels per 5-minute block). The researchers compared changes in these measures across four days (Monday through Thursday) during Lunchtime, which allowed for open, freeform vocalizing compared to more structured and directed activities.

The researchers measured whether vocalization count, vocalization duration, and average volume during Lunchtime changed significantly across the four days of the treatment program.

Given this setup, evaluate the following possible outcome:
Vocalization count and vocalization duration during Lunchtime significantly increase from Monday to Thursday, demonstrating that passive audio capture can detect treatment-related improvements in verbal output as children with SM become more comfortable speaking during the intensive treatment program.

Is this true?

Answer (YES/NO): YES